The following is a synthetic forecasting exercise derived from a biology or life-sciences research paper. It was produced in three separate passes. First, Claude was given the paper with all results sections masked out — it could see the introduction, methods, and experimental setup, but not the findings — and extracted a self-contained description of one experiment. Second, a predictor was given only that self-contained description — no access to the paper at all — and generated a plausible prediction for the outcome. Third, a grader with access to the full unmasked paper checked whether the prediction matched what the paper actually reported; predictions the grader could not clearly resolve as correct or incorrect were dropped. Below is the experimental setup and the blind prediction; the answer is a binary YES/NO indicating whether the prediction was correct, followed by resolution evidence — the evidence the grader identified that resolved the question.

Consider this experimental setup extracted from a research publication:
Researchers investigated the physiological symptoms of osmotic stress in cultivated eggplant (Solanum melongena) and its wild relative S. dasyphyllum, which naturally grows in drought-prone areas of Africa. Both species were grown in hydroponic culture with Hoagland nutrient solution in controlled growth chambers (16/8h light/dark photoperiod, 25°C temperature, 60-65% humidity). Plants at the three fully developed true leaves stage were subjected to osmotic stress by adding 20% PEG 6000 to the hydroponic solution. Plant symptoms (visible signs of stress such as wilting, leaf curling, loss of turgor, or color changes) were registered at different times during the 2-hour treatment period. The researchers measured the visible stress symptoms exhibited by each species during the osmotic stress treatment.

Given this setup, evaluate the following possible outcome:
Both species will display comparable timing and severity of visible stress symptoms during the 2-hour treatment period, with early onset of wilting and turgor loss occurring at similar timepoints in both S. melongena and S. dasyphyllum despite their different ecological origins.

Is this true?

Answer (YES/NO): NO